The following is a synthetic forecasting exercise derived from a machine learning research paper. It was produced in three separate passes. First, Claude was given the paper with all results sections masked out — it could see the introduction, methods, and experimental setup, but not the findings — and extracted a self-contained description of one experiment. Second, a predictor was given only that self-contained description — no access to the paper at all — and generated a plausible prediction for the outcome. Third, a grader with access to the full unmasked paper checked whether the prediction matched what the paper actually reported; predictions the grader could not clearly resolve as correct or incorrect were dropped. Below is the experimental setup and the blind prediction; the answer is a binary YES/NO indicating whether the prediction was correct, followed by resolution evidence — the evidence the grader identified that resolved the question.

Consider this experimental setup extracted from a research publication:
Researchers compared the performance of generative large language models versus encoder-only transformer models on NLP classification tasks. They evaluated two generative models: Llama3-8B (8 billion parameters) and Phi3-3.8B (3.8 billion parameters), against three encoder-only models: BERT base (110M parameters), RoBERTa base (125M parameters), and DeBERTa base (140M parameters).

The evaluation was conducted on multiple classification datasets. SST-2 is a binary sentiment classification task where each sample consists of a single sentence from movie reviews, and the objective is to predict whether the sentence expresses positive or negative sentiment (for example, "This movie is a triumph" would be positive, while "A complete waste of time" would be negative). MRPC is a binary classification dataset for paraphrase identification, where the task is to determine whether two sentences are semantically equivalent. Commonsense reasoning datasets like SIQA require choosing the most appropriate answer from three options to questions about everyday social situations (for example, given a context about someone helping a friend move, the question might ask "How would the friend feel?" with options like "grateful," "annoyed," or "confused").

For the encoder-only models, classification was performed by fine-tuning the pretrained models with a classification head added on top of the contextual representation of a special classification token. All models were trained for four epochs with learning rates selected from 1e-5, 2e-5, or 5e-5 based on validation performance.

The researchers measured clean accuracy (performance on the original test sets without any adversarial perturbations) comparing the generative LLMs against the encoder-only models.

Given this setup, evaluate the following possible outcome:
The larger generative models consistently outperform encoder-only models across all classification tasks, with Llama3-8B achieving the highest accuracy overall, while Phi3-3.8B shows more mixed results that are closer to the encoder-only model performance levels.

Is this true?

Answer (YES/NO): NO